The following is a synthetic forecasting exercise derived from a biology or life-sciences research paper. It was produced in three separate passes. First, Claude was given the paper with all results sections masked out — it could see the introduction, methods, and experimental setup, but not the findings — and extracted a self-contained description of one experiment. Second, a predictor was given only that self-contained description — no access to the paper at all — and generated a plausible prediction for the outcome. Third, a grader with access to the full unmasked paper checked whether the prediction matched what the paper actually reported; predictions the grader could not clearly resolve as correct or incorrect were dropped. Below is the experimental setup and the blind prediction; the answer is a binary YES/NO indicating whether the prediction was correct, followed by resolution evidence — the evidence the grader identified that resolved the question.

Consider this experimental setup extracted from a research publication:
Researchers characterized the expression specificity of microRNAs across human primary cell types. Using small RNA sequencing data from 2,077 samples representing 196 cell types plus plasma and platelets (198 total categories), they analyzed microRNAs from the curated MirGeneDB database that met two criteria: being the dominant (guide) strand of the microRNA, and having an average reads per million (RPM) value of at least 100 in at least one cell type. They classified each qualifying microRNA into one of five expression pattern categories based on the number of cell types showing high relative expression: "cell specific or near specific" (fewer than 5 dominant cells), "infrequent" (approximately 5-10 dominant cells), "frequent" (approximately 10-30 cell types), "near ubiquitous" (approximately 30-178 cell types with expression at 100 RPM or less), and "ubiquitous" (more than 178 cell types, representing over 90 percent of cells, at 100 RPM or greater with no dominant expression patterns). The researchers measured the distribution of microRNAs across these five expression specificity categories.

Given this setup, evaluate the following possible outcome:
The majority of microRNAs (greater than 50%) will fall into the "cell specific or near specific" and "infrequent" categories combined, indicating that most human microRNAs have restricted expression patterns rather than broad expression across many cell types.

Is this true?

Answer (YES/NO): YES